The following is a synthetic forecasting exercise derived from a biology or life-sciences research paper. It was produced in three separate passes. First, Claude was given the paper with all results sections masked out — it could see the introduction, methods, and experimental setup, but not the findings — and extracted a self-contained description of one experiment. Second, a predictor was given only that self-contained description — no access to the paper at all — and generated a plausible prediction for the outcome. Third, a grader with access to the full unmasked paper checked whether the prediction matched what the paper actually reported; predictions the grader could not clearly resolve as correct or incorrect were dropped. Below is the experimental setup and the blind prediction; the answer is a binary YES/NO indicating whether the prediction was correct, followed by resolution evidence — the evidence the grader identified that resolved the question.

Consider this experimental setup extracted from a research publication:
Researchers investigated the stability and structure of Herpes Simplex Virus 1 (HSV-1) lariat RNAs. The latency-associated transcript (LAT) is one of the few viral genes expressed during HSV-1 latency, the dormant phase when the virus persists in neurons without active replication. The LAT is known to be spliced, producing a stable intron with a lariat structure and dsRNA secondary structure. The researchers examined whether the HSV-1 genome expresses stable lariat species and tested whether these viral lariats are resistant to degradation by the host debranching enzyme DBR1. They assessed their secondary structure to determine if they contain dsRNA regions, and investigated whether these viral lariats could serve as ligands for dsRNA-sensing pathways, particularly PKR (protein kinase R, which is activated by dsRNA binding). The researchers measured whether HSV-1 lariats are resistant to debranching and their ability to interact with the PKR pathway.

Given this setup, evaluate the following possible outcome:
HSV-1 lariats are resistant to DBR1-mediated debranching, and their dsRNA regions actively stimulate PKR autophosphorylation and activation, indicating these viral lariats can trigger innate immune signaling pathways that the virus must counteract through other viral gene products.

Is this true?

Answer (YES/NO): YES